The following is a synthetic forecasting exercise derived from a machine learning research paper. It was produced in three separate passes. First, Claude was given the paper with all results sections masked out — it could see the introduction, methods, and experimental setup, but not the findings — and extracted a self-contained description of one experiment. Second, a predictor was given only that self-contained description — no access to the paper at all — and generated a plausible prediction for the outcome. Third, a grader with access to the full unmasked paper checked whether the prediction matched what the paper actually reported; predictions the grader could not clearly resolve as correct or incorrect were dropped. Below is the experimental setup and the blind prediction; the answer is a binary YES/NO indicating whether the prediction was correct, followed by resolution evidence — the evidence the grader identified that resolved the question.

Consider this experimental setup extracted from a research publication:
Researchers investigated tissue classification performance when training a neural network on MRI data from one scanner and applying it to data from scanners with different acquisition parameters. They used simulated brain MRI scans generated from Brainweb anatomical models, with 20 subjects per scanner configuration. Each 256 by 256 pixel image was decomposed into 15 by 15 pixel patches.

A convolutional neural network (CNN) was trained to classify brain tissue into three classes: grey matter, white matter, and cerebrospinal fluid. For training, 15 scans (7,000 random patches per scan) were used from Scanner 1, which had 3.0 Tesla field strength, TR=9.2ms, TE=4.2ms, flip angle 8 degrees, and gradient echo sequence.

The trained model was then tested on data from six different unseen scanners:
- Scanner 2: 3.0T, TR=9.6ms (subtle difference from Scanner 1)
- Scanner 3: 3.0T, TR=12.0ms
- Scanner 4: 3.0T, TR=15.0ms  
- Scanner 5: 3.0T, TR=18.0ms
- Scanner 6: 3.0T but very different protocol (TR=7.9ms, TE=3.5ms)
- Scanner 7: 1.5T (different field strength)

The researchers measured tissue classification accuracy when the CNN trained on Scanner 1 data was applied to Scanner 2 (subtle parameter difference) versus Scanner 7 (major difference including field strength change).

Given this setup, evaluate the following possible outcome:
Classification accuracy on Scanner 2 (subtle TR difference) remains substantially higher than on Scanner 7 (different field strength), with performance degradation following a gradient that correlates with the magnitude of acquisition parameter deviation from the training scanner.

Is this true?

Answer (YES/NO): YES